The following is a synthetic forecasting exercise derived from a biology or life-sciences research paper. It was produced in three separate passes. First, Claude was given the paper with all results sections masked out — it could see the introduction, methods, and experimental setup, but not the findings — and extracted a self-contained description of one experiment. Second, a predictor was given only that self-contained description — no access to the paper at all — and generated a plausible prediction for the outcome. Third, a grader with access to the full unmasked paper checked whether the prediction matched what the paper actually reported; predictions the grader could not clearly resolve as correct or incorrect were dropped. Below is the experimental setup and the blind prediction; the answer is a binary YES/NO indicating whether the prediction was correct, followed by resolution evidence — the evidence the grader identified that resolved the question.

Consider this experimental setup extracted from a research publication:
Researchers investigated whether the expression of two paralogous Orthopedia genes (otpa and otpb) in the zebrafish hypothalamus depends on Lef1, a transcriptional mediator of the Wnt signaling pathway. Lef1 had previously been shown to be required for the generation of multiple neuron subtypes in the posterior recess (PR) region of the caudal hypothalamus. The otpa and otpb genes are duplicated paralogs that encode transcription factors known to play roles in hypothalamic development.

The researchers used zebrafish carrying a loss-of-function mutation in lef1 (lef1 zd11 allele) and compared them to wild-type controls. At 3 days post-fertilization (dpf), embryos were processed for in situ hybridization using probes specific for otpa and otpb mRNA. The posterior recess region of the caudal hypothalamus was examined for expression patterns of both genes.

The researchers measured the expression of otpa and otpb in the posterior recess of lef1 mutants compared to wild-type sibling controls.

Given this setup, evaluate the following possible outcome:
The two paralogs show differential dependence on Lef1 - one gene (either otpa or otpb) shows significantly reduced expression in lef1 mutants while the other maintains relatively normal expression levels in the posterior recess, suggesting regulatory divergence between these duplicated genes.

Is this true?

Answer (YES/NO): YES